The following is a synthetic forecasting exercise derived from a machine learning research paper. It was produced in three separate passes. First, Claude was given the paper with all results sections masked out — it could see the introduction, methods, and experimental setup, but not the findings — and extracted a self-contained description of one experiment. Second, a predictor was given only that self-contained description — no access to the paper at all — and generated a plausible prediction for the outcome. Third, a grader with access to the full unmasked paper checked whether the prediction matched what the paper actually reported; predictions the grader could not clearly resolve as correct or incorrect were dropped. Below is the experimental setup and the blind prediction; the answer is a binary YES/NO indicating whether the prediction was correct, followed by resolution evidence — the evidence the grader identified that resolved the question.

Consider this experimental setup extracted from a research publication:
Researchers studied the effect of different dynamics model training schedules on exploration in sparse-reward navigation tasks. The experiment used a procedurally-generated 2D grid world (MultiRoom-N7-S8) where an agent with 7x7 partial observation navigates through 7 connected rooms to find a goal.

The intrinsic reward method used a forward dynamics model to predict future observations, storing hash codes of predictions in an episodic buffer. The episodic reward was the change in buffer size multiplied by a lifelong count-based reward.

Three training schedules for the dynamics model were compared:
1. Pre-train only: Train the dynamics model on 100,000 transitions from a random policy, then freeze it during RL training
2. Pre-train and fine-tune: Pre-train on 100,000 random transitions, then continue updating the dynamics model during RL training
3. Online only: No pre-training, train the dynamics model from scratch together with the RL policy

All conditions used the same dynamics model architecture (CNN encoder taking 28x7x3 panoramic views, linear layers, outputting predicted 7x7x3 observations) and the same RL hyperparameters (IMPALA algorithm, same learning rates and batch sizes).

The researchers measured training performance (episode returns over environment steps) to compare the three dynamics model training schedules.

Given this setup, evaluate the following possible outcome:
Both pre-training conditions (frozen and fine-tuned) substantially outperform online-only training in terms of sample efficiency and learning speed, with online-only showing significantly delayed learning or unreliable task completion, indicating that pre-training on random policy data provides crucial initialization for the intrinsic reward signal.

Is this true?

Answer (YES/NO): NO